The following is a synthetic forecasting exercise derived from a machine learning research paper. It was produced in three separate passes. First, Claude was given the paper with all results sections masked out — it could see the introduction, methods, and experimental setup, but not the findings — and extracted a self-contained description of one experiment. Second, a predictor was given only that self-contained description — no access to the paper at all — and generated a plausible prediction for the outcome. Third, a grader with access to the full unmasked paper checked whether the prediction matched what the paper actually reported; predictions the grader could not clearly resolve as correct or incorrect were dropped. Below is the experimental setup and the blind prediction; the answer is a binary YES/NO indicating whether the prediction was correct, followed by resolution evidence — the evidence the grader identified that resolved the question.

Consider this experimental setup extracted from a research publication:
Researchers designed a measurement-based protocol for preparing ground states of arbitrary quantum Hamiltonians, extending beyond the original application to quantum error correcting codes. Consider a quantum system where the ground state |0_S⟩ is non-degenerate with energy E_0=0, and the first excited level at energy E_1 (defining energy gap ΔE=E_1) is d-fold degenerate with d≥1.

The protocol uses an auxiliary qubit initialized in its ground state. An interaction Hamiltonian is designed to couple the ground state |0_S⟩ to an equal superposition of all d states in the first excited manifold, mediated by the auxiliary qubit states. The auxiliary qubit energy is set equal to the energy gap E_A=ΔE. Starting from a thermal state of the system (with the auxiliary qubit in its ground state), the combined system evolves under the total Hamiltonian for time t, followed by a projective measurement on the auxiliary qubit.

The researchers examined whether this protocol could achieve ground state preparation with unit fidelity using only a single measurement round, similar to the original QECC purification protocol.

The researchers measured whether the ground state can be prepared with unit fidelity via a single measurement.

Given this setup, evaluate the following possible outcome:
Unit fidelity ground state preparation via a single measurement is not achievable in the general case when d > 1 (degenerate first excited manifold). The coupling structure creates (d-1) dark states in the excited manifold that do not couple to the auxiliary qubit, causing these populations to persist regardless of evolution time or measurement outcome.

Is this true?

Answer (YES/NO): NO